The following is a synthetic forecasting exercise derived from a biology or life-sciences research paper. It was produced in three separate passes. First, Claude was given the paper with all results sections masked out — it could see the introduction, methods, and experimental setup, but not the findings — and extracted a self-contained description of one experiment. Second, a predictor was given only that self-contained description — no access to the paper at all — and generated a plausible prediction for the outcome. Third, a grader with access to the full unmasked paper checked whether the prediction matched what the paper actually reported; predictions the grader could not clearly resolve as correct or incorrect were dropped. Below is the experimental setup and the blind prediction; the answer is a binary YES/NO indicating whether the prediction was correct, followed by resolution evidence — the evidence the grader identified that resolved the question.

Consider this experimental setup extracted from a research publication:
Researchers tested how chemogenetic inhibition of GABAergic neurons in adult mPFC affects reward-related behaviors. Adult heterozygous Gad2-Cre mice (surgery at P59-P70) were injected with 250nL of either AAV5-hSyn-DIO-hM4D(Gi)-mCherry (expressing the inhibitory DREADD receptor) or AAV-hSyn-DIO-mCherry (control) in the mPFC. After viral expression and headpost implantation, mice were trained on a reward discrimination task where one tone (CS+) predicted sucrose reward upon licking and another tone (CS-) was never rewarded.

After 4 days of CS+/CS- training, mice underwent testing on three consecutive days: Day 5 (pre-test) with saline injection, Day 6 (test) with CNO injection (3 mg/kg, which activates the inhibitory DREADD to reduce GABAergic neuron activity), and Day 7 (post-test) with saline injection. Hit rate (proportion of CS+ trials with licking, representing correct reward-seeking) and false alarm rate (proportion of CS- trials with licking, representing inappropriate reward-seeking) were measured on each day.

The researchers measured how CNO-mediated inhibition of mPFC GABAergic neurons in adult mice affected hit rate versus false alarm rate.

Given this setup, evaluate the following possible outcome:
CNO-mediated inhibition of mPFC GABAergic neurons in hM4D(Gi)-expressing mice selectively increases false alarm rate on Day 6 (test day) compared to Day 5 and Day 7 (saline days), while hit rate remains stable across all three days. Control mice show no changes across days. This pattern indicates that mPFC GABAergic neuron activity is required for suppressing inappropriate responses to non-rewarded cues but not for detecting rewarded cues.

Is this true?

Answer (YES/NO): NO